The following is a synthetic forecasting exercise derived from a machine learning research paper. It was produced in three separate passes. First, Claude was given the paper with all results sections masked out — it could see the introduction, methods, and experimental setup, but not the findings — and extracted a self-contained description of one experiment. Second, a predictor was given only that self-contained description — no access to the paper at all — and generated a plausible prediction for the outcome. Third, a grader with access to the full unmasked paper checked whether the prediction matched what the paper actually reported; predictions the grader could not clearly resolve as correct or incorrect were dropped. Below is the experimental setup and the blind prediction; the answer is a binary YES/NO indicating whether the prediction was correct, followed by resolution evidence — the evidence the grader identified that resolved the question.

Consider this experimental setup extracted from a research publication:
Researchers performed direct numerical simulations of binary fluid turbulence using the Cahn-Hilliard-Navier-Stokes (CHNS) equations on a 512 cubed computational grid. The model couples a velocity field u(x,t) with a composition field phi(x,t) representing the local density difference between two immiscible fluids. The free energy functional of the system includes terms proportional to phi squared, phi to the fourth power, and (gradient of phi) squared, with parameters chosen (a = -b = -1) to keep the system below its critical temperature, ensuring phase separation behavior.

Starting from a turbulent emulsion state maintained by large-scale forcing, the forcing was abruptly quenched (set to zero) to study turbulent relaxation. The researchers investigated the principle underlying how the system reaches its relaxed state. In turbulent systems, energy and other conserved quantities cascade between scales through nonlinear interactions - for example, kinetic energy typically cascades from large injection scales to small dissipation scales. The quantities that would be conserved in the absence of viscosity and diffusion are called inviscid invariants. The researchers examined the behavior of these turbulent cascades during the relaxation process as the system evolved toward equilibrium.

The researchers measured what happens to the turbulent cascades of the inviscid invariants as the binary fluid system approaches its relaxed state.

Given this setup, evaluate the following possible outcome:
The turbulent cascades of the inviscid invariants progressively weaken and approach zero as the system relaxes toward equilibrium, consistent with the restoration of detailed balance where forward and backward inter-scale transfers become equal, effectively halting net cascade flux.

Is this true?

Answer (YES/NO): YES